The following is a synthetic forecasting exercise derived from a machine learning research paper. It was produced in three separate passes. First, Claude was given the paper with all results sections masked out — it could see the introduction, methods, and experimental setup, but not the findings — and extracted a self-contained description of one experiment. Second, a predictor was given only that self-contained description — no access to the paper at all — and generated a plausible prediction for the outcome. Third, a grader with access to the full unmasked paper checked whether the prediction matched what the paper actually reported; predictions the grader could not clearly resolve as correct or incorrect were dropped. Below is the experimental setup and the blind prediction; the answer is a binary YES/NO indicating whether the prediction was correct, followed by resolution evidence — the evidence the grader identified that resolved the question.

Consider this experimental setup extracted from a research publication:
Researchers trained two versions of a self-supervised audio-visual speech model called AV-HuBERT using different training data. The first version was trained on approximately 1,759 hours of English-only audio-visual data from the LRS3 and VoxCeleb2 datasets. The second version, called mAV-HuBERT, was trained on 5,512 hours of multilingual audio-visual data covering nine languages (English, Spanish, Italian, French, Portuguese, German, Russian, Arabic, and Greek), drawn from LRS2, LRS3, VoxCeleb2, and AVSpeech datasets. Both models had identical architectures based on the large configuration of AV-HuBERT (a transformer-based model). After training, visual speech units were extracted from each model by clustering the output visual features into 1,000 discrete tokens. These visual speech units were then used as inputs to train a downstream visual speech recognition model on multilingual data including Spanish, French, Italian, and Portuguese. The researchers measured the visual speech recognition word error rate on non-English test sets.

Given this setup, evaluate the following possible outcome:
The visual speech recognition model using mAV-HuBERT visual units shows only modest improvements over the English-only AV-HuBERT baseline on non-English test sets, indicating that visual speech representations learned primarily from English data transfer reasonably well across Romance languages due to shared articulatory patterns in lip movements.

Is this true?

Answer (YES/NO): NO